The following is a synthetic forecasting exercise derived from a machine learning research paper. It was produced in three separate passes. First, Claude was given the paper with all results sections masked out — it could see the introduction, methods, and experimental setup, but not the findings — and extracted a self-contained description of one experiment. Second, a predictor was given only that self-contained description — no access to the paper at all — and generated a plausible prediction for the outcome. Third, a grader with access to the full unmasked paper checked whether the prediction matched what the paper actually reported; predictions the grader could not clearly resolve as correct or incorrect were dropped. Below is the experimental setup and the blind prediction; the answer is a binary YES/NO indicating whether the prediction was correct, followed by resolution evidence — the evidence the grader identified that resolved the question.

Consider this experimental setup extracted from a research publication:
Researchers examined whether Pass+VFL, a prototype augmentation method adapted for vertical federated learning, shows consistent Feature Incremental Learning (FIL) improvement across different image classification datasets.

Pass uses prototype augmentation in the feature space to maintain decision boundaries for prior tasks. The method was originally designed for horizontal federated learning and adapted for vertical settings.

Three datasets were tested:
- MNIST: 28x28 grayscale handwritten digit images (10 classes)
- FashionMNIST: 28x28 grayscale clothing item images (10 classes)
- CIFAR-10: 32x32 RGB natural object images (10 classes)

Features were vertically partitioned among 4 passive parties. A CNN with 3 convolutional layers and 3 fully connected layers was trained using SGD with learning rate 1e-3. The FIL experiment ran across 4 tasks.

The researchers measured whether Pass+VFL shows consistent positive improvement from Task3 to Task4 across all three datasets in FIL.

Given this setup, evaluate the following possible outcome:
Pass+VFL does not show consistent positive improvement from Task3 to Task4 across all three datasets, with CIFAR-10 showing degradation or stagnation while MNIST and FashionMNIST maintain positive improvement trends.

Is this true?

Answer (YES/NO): NO